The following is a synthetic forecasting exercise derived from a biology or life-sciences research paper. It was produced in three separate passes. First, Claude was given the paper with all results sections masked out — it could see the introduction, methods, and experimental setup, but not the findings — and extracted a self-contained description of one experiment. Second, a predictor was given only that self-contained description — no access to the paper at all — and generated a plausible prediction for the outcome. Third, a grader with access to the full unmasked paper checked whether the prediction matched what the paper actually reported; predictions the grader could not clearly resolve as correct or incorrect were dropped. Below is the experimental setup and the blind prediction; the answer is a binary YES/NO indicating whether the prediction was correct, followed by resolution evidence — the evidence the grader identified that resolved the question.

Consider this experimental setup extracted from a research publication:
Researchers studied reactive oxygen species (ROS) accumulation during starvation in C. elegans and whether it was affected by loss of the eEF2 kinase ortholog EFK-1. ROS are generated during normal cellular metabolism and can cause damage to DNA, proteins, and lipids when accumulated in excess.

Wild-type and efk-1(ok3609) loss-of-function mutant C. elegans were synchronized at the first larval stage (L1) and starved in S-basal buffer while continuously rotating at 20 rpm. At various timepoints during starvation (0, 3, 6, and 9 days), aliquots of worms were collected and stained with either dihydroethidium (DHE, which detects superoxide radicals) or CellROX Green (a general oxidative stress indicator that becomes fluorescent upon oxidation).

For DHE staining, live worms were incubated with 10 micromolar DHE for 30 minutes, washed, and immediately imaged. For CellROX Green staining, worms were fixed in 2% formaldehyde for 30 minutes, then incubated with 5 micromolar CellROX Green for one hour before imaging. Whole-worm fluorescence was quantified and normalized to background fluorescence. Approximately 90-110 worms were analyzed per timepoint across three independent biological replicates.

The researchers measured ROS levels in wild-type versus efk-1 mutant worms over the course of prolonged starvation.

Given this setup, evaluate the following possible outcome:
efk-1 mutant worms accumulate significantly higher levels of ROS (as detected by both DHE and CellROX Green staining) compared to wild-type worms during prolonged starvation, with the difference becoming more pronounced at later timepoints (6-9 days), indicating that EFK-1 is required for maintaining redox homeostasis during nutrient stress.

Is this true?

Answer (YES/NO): NO